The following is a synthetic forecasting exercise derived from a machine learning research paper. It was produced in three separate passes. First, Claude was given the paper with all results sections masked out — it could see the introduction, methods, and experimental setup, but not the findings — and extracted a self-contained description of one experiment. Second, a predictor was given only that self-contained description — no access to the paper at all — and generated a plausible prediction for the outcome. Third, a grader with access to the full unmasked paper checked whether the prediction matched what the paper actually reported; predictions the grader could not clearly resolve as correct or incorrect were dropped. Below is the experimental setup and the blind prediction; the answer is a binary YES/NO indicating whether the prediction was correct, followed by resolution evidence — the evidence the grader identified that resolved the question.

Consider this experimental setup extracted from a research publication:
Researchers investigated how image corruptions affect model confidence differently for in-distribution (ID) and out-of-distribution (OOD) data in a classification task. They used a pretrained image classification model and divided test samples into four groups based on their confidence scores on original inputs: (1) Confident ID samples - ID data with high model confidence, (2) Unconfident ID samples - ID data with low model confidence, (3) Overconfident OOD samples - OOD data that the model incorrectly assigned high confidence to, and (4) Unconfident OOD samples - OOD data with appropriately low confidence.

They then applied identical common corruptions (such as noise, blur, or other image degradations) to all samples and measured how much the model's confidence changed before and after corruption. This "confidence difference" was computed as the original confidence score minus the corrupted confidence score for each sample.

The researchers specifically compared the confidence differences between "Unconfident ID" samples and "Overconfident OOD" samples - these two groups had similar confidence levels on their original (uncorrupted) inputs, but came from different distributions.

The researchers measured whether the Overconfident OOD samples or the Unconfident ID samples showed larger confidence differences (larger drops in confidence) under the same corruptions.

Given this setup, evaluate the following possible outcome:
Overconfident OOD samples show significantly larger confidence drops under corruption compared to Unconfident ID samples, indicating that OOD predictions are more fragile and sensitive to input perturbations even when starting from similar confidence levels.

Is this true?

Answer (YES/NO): YES